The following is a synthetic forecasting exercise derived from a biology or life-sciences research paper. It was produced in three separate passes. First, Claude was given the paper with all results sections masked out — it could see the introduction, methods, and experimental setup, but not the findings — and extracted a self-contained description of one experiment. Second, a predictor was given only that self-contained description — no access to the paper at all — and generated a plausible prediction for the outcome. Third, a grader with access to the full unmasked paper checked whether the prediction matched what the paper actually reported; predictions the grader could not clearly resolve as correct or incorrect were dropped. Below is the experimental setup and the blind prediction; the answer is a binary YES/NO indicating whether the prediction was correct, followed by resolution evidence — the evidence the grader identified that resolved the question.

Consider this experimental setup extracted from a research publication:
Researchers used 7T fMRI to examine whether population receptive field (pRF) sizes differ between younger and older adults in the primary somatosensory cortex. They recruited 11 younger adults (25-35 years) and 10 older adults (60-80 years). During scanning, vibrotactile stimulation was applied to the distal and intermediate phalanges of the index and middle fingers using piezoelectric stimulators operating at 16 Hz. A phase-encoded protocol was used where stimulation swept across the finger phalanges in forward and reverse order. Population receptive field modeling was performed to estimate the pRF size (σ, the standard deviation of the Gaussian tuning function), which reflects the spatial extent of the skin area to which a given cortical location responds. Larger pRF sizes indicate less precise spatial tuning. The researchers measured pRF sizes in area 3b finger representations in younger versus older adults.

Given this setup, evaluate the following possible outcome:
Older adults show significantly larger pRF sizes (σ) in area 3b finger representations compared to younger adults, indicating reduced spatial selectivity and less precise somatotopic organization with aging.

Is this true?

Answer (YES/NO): YES